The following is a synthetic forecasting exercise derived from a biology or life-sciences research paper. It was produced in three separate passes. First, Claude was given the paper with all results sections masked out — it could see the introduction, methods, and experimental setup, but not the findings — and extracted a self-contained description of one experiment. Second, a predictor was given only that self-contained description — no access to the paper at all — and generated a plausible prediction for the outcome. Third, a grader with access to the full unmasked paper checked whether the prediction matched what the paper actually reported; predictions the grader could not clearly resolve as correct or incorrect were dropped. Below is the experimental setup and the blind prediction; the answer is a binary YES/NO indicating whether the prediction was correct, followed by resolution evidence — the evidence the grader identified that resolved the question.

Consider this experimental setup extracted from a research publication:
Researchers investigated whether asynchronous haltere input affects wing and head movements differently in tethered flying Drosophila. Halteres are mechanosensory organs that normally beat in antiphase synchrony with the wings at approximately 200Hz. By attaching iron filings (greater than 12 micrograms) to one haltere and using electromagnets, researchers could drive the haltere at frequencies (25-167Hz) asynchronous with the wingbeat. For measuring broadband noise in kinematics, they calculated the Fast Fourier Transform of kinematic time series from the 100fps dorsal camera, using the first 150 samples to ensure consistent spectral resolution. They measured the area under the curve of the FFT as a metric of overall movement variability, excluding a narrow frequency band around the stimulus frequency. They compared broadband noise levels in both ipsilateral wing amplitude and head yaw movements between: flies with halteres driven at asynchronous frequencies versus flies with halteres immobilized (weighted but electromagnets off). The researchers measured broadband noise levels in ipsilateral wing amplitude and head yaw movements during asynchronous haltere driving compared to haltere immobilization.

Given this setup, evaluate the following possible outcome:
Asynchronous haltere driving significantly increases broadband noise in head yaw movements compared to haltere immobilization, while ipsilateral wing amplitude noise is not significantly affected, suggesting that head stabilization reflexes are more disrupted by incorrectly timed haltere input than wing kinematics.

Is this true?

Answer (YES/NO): NO